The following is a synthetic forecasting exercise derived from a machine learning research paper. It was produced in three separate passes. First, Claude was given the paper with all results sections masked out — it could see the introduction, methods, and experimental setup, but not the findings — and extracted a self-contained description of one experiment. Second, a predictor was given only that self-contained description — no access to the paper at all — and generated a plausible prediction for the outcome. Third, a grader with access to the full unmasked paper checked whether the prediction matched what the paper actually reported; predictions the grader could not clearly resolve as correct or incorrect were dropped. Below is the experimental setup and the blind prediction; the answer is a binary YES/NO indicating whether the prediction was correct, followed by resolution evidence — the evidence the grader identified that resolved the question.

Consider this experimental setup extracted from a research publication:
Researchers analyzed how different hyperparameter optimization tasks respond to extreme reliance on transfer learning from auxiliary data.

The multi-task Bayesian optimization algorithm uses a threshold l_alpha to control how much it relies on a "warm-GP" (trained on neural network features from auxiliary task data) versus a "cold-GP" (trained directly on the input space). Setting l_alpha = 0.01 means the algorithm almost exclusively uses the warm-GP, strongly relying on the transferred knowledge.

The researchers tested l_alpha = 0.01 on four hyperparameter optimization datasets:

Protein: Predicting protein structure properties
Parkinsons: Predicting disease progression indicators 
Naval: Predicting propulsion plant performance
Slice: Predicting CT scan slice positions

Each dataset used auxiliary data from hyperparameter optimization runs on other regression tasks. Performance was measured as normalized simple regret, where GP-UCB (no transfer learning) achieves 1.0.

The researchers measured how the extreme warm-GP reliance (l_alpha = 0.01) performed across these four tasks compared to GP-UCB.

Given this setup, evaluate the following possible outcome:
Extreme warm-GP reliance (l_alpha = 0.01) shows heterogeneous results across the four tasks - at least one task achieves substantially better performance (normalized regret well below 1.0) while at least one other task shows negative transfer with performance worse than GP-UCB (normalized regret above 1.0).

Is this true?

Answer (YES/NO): YES